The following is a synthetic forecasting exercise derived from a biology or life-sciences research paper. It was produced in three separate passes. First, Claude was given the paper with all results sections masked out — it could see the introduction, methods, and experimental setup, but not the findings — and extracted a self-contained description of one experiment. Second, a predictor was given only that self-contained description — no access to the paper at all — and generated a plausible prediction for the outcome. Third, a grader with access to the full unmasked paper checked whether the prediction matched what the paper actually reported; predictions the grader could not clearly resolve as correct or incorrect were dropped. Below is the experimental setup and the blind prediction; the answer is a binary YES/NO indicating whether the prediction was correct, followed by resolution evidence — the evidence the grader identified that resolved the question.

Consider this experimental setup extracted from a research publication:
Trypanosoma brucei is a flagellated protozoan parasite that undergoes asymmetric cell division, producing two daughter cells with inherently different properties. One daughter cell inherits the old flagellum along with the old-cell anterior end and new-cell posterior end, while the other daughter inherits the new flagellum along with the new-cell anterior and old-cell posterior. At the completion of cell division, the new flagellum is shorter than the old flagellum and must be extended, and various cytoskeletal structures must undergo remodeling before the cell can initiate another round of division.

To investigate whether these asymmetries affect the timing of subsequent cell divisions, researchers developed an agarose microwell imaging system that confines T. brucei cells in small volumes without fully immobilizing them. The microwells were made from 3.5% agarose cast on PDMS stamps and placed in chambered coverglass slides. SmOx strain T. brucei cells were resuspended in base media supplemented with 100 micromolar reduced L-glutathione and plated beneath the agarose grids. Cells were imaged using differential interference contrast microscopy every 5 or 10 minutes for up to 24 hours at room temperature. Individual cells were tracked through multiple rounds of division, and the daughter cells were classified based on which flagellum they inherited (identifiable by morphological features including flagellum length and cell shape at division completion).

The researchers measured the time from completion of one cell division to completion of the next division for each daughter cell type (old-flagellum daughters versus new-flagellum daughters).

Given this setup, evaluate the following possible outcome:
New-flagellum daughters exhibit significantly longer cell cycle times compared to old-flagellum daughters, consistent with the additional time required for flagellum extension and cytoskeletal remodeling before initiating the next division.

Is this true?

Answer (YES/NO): YES